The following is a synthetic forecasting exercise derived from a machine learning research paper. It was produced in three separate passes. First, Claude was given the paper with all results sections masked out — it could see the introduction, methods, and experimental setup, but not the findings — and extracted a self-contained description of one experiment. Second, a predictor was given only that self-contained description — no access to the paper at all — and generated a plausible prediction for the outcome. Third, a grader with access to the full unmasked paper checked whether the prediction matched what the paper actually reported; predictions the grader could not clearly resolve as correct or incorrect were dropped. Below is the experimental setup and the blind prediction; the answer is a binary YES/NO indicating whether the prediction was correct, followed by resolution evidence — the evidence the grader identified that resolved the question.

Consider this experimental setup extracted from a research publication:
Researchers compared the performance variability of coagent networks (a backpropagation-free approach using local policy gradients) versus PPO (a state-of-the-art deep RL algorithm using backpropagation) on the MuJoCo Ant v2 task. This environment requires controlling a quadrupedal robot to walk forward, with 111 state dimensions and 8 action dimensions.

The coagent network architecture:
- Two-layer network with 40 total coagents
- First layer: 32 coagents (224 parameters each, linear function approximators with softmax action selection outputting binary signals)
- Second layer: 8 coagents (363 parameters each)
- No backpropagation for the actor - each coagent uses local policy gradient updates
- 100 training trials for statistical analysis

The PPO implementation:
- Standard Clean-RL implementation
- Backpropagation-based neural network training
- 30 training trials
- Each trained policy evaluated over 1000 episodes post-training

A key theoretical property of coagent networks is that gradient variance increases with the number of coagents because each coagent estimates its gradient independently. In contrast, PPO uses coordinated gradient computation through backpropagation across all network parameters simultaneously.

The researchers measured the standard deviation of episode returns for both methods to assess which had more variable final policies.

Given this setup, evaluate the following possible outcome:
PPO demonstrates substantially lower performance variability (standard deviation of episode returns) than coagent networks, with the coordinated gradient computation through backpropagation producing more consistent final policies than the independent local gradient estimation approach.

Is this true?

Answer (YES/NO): NO